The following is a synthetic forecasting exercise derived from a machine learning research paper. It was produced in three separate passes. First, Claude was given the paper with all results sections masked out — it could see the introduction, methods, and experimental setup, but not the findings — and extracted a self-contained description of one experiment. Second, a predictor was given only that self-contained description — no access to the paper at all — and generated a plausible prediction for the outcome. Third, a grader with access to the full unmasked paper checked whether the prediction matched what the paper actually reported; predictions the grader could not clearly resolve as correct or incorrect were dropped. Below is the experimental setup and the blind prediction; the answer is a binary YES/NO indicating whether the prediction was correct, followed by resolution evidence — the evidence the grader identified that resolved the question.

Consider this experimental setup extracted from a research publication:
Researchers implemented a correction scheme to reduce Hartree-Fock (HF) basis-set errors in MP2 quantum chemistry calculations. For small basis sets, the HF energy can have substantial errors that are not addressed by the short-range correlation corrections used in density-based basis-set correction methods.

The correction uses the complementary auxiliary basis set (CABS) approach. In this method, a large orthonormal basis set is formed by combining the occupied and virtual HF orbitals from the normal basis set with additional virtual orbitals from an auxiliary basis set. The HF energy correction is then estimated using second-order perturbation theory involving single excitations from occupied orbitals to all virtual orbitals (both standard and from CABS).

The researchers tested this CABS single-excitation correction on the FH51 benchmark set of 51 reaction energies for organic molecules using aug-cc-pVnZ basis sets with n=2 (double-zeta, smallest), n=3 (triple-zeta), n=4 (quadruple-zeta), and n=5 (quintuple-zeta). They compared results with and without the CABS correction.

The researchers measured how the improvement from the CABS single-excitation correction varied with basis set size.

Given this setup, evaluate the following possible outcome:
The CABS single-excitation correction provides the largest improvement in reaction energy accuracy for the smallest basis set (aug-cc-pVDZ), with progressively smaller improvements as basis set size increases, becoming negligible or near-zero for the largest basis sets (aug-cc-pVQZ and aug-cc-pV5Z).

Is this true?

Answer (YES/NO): YES